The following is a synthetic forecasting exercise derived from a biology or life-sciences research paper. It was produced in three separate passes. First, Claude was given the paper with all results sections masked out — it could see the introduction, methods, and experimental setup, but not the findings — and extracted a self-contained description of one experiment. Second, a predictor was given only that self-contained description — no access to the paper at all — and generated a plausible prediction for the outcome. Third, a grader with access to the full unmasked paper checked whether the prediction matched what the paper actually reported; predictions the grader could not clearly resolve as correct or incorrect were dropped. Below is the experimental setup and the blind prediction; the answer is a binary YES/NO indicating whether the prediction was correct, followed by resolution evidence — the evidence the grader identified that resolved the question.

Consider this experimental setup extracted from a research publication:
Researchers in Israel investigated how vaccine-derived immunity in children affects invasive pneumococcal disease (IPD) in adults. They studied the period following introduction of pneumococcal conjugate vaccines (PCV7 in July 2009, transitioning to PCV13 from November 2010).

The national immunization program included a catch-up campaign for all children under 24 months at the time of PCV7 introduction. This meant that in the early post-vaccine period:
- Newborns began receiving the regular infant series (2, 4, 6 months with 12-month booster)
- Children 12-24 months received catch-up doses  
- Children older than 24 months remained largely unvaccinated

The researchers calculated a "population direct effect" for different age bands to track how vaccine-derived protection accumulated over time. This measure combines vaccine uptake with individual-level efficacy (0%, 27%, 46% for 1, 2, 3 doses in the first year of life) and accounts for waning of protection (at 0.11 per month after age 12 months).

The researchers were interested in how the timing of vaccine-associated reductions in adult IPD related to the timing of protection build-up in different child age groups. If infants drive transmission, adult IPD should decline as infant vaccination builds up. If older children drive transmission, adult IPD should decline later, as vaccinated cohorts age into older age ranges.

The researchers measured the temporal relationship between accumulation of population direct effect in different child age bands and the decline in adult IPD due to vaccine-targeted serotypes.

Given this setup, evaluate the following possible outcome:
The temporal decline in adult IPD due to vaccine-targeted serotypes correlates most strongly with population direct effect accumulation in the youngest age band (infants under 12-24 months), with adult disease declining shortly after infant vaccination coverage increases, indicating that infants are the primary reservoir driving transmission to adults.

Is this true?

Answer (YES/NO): NO